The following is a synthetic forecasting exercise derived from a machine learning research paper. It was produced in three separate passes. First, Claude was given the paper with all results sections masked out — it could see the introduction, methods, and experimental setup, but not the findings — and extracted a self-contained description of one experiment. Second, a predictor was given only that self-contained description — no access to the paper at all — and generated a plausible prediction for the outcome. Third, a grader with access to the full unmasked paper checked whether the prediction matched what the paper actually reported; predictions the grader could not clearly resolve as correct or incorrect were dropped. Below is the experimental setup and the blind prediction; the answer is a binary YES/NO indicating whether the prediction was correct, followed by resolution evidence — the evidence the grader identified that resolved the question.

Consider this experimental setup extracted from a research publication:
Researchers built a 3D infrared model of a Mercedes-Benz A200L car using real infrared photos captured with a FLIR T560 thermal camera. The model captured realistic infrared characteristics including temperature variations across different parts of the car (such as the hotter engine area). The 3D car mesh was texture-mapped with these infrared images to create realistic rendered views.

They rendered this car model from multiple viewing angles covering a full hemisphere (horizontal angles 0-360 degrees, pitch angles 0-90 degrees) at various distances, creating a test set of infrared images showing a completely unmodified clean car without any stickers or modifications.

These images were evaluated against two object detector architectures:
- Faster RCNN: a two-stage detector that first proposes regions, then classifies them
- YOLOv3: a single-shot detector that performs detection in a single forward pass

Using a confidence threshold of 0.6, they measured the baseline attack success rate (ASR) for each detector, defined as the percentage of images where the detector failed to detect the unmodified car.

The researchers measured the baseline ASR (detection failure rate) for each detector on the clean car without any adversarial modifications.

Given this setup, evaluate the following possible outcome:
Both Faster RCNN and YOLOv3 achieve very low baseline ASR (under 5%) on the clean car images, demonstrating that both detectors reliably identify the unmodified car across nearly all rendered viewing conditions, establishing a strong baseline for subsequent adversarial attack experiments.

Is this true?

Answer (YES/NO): NO